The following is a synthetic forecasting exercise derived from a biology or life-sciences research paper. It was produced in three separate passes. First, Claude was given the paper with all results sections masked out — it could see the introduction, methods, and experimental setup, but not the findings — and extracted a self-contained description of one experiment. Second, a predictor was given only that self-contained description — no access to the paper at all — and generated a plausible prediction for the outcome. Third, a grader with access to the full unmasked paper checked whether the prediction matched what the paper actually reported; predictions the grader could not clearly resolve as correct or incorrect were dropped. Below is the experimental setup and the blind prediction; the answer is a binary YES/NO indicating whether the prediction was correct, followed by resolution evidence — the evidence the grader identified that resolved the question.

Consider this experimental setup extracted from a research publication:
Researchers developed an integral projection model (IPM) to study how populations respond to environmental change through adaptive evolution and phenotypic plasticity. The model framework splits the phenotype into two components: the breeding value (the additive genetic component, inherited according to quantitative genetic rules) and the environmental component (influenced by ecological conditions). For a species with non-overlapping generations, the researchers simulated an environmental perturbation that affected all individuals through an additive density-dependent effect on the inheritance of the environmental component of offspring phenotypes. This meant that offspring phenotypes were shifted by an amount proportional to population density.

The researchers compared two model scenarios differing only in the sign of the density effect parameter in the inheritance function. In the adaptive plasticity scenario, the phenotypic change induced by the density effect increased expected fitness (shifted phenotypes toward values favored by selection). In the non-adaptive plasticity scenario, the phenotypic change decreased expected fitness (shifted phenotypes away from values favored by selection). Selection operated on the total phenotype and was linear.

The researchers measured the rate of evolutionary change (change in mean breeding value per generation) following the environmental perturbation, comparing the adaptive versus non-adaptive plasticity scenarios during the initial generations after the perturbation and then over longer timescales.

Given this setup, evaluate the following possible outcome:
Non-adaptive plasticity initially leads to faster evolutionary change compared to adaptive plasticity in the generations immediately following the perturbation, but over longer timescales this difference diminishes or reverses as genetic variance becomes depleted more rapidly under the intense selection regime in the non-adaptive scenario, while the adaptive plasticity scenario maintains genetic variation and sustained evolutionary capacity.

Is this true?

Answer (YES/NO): YES